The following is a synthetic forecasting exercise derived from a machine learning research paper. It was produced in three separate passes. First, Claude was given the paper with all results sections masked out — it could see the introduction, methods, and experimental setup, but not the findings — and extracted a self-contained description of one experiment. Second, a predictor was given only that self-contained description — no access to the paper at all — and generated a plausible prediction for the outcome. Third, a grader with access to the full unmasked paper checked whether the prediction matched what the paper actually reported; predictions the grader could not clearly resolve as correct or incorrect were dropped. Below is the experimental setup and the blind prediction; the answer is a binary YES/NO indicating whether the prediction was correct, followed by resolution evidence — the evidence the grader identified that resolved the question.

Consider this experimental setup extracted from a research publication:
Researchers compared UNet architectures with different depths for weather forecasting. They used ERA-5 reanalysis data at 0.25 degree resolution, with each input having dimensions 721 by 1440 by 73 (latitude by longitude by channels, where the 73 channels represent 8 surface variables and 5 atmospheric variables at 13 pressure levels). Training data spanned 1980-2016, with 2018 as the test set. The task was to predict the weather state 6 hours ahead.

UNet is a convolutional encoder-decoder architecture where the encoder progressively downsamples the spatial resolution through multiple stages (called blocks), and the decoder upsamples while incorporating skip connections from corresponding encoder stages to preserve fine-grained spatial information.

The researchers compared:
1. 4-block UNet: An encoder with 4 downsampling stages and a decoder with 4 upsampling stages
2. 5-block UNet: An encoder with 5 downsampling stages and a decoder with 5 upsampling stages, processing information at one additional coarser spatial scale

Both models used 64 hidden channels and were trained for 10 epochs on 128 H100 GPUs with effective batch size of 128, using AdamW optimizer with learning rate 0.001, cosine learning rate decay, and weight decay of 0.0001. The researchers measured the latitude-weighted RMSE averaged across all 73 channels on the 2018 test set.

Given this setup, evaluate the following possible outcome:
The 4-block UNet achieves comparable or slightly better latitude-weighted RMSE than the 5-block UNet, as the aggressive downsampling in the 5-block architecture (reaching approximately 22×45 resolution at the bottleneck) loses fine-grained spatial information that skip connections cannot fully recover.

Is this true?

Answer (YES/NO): YES